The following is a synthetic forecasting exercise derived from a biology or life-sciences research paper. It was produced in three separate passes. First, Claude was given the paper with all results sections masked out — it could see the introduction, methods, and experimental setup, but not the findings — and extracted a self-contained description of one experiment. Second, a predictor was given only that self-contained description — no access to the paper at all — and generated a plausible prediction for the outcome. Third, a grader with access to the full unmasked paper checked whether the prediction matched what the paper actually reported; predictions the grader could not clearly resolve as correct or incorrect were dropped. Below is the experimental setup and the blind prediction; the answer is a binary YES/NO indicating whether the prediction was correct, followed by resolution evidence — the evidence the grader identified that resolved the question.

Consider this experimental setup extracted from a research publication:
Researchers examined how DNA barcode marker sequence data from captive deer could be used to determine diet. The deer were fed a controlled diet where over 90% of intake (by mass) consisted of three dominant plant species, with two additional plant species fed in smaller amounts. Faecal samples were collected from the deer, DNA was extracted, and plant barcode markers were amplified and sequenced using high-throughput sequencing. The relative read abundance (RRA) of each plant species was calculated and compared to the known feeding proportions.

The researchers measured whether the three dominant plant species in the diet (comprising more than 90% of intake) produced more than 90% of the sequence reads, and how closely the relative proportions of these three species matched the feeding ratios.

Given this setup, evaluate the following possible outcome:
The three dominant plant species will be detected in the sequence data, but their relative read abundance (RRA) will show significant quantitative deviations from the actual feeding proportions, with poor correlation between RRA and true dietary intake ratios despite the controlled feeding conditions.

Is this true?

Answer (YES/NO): YES